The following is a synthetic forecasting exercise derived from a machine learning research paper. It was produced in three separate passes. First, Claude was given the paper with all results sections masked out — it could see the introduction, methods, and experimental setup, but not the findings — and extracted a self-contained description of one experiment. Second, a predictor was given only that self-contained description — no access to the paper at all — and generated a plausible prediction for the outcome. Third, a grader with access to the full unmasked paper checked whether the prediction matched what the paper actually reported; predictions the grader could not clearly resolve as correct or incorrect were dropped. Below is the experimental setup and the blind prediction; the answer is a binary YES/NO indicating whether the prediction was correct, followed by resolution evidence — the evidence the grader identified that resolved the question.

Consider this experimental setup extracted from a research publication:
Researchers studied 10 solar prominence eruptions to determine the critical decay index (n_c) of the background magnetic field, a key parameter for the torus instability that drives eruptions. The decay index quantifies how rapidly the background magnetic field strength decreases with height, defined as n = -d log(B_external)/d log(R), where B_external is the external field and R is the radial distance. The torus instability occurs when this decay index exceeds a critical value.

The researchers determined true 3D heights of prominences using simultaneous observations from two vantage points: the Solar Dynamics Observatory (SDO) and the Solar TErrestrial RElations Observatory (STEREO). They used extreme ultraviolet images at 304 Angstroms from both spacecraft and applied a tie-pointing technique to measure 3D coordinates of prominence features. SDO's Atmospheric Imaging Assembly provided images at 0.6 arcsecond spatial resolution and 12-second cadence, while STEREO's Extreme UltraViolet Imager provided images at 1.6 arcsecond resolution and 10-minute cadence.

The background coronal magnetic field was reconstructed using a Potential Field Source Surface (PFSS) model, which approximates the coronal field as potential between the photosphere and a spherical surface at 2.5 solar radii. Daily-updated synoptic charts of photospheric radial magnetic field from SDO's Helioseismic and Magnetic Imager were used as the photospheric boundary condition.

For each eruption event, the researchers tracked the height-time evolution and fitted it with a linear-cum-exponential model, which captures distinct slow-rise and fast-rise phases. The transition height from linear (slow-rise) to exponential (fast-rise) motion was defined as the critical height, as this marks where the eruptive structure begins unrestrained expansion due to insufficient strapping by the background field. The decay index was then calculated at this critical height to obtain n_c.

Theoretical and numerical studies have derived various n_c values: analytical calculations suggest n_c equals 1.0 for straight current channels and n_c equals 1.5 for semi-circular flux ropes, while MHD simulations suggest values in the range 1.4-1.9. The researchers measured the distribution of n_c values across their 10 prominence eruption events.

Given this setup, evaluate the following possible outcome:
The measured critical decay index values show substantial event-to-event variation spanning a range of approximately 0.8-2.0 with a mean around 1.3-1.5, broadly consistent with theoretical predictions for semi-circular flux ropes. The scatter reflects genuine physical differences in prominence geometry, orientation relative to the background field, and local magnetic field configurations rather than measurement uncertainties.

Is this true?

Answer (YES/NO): NO